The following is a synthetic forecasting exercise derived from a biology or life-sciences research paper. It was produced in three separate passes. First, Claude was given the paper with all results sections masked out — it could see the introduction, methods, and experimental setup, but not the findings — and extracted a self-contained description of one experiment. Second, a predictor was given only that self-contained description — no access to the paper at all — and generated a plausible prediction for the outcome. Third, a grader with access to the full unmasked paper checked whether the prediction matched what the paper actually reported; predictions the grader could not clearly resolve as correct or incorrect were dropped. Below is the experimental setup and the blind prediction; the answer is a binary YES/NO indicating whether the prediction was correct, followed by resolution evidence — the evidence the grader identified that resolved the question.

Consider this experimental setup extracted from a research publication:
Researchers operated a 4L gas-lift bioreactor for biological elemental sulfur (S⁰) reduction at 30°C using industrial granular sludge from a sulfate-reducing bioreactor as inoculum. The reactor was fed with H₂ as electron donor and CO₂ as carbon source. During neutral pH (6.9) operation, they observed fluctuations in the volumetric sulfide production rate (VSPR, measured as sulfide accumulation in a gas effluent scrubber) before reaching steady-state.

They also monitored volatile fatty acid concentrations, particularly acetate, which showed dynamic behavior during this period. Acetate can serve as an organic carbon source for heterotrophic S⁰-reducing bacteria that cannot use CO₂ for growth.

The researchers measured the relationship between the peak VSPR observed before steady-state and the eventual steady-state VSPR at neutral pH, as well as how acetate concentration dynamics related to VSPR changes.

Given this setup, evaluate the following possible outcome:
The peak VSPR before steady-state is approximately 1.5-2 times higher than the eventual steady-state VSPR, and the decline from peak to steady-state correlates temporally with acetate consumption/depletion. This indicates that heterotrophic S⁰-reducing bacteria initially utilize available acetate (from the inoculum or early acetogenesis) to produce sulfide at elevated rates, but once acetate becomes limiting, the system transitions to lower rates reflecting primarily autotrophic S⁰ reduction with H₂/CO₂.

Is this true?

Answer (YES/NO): NO